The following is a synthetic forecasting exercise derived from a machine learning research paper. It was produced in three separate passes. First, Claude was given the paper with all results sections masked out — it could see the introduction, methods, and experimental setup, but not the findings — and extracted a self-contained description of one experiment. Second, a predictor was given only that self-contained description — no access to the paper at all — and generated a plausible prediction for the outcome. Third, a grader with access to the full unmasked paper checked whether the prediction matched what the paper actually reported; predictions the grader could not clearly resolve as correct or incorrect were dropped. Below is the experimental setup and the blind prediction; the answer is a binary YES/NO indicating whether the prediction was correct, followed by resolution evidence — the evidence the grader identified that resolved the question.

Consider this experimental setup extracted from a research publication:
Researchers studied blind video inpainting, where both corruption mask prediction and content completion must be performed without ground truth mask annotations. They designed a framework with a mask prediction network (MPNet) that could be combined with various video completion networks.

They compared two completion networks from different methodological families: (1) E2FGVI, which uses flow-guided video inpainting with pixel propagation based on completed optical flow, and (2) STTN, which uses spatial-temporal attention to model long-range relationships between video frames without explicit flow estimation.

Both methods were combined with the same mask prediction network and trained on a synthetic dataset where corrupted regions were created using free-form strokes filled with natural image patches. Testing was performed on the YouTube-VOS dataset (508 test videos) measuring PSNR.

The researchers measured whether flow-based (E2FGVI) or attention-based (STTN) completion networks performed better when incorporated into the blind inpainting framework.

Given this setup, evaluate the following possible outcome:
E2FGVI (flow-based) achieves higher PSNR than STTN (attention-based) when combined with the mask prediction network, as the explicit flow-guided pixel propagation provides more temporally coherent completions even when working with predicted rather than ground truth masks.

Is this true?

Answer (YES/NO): YES